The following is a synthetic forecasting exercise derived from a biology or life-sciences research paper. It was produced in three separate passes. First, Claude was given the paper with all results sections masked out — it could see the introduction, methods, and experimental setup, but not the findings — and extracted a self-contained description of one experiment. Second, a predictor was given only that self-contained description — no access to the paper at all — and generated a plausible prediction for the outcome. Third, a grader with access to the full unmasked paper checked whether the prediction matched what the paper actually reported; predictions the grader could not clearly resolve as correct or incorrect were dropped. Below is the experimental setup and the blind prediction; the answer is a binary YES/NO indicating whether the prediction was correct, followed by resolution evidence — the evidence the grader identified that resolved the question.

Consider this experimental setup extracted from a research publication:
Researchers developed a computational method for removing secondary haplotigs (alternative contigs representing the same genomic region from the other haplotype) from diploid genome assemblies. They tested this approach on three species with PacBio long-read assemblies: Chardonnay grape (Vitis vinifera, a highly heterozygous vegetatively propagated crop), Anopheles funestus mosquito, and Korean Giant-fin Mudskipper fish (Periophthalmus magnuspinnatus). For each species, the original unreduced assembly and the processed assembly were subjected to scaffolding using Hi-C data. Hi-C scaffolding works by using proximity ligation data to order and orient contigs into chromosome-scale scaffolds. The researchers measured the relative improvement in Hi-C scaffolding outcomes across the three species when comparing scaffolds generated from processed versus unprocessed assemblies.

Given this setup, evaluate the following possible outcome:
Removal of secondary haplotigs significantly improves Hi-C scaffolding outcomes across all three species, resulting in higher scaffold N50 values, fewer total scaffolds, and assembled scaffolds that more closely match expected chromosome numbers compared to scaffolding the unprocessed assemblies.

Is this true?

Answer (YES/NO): YES